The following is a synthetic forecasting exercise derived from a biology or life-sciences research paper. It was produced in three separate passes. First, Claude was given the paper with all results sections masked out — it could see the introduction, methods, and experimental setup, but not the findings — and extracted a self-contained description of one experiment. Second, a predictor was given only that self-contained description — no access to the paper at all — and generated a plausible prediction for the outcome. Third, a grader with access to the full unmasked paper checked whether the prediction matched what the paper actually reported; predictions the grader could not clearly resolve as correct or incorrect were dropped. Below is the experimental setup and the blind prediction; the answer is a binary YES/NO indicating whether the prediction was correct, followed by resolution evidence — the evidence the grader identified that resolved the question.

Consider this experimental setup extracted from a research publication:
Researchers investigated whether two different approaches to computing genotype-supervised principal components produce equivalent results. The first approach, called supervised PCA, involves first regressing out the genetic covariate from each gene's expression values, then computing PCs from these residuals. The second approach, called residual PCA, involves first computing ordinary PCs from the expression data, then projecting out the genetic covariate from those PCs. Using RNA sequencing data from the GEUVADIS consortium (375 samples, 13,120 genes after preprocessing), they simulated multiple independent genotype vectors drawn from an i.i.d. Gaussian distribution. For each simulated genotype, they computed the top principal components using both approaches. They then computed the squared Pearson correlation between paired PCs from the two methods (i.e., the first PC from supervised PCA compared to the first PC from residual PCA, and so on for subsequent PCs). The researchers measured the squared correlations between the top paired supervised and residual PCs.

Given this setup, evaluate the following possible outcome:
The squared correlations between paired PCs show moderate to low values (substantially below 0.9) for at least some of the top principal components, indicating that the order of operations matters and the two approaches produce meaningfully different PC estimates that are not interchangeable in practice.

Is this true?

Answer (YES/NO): NO